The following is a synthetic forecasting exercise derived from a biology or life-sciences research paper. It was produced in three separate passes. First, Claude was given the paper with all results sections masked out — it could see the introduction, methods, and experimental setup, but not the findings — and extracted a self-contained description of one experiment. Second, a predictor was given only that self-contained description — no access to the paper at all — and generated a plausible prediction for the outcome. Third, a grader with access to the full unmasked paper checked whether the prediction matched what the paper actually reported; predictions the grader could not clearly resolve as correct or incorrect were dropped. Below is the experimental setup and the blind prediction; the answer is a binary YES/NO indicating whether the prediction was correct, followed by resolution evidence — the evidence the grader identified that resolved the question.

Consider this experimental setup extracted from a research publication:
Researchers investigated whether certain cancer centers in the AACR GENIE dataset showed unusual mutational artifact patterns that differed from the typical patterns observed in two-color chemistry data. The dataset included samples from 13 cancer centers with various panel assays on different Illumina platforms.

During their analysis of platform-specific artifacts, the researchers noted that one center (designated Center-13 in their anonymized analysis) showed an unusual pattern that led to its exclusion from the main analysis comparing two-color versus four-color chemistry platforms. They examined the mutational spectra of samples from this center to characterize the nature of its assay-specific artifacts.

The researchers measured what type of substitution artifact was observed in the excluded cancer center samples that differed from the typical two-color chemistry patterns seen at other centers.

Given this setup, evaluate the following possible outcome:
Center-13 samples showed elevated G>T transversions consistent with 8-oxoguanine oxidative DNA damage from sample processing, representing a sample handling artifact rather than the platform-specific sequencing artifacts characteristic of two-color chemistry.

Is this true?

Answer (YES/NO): NO